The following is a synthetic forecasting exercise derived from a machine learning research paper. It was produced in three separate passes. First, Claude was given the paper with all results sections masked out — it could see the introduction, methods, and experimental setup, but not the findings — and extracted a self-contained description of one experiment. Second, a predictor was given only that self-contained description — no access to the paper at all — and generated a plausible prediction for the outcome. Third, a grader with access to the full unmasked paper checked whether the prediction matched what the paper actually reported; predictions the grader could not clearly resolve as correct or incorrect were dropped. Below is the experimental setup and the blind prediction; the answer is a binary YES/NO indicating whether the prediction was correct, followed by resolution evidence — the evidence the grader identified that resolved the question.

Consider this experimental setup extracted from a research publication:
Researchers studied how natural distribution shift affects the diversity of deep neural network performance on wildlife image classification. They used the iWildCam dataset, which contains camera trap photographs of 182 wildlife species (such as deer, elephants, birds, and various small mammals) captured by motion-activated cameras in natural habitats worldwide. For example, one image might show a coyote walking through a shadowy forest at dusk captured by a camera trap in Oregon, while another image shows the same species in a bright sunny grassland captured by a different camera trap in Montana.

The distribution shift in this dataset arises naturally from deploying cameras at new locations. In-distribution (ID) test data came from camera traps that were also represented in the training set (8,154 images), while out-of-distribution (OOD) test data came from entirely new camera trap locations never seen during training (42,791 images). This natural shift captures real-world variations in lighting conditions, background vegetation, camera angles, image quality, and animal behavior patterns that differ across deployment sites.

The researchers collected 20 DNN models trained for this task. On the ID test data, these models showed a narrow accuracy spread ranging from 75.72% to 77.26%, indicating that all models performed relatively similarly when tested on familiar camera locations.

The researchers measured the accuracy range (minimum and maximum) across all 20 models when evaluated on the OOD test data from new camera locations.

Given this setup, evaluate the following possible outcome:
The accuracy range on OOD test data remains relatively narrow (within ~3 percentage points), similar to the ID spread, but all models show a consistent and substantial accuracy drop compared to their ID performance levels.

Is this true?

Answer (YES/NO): NO